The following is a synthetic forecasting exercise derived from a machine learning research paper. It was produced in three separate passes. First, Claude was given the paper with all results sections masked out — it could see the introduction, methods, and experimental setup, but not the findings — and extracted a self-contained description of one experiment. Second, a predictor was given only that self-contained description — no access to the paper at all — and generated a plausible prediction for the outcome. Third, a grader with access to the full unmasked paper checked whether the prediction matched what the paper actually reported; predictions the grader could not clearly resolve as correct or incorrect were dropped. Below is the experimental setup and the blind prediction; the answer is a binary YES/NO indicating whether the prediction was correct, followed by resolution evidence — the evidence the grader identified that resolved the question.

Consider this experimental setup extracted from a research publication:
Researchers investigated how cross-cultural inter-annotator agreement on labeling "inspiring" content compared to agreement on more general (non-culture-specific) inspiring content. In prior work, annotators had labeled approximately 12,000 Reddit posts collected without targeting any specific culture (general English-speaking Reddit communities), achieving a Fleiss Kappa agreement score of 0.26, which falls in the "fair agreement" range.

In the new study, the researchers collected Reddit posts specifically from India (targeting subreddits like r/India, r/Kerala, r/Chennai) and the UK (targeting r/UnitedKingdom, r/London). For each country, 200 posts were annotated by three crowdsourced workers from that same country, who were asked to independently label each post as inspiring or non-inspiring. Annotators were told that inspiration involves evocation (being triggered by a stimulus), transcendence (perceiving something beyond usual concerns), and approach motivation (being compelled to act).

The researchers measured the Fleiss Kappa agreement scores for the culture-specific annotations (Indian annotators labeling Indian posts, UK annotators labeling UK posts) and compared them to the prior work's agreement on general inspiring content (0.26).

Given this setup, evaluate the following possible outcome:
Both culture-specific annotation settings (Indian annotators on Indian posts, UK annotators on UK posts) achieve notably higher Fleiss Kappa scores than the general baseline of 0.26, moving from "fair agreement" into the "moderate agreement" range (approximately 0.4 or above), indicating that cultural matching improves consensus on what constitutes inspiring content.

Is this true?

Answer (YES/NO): NO